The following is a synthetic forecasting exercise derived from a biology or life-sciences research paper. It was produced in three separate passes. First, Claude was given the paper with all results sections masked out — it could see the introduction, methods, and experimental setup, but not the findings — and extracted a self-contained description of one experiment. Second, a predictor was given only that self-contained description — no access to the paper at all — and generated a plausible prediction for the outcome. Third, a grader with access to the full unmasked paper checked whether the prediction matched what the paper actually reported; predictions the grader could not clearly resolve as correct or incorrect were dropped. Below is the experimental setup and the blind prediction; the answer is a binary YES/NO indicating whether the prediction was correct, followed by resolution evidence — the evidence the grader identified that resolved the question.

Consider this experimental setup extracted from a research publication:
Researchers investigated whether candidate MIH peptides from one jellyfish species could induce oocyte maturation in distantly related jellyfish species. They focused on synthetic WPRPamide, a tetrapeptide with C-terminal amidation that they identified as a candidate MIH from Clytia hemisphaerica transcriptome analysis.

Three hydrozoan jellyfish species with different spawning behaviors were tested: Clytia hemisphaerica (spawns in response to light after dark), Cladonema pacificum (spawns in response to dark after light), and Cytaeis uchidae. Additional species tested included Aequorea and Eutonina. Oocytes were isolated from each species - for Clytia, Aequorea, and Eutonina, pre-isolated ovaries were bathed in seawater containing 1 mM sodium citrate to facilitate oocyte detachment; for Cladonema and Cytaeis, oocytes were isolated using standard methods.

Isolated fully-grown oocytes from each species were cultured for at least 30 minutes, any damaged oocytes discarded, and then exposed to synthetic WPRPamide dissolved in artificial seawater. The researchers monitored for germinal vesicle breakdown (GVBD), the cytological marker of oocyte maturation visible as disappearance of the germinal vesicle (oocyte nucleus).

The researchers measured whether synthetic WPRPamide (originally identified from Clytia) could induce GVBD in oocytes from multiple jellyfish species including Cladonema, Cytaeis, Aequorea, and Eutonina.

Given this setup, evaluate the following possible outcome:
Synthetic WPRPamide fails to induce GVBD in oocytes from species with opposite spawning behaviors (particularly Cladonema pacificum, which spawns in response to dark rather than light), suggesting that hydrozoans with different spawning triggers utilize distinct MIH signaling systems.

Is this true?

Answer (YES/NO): NO